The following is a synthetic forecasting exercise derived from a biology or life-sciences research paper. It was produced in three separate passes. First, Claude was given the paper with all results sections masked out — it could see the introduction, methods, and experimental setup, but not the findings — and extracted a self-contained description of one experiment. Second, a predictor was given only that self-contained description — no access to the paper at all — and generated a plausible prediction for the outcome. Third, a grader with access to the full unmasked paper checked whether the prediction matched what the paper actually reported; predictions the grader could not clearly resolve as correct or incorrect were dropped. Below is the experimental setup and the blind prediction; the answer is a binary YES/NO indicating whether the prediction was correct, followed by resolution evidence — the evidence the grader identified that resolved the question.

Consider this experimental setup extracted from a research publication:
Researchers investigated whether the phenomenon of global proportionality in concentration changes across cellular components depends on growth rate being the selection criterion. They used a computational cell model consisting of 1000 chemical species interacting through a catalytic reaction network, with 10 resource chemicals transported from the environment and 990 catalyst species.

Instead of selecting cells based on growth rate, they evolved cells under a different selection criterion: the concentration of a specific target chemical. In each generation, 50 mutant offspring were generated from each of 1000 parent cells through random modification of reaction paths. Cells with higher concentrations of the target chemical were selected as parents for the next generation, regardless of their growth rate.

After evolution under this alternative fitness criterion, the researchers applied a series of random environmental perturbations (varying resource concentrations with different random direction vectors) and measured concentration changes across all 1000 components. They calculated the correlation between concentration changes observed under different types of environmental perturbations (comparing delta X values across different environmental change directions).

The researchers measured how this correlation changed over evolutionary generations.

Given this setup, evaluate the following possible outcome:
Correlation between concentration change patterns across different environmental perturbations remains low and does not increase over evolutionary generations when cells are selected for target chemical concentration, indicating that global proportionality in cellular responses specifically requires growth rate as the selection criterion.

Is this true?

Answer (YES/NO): NO